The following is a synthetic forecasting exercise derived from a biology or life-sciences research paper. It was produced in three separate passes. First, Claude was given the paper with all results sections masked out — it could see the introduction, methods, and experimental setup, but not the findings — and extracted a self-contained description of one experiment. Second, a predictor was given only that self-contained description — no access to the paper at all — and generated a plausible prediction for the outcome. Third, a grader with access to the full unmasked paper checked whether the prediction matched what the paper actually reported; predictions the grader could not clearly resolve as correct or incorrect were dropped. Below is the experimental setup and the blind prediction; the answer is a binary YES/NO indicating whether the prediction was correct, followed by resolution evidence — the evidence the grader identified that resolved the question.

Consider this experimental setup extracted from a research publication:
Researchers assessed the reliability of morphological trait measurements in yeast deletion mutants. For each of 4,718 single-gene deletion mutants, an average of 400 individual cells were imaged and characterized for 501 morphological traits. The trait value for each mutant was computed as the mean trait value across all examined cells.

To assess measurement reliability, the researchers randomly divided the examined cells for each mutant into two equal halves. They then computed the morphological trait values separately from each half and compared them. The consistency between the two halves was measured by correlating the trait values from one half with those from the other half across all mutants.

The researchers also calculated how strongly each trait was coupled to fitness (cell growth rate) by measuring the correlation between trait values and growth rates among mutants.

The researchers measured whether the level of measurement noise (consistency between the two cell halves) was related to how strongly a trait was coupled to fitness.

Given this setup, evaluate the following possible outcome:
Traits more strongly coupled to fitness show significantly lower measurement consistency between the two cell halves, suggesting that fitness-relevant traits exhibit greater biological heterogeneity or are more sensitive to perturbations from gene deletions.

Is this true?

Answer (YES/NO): NO